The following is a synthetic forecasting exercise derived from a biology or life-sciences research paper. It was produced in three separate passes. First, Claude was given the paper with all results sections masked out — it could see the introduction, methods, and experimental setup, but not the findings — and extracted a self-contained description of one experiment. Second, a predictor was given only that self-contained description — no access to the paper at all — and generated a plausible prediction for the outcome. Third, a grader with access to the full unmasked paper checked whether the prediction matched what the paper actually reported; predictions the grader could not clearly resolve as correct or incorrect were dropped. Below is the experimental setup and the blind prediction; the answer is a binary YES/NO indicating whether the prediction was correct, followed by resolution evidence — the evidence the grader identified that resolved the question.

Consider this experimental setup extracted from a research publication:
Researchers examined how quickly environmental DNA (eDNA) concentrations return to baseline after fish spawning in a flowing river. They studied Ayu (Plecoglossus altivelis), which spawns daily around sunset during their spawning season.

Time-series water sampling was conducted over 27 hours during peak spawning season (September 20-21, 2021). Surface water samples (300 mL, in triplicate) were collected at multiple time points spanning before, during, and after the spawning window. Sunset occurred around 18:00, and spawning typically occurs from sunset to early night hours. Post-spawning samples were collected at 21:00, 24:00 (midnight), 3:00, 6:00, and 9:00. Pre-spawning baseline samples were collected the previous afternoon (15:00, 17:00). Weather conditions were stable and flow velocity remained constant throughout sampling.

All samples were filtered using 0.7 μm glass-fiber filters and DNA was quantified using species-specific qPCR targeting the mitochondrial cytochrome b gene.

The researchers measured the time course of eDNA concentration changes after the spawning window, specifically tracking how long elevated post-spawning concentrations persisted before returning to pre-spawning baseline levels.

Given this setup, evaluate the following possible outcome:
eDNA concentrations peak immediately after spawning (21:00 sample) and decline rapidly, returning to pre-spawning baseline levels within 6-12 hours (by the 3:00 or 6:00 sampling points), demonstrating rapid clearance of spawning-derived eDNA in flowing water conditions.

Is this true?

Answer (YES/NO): YES